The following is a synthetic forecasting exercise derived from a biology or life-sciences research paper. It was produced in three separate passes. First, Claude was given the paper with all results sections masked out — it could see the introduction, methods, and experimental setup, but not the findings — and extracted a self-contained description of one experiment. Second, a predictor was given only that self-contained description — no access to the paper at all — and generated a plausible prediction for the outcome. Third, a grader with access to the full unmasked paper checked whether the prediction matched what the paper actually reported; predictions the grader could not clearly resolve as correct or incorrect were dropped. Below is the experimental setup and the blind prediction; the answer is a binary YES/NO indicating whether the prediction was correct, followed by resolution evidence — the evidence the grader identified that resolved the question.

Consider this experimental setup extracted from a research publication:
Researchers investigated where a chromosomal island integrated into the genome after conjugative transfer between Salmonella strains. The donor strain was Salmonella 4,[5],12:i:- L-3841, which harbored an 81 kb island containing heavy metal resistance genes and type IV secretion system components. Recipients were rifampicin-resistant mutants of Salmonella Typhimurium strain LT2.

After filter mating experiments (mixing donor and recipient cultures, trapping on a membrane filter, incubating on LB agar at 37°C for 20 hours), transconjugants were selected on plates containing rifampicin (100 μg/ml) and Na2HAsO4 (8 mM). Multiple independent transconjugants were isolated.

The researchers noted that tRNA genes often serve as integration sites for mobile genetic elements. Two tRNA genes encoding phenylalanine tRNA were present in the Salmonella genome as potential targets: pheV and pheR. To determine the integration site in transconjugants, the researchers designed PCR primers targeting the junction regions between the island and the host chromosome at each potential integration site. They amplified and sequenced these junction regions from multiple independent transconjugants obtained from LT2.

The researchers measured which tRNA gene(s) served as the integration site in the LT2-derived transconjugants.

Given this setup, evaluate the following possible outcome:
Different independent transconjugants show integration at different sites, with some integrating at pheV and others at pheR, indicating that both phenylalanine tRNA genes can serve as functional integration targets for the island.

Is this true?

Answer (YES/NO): YES